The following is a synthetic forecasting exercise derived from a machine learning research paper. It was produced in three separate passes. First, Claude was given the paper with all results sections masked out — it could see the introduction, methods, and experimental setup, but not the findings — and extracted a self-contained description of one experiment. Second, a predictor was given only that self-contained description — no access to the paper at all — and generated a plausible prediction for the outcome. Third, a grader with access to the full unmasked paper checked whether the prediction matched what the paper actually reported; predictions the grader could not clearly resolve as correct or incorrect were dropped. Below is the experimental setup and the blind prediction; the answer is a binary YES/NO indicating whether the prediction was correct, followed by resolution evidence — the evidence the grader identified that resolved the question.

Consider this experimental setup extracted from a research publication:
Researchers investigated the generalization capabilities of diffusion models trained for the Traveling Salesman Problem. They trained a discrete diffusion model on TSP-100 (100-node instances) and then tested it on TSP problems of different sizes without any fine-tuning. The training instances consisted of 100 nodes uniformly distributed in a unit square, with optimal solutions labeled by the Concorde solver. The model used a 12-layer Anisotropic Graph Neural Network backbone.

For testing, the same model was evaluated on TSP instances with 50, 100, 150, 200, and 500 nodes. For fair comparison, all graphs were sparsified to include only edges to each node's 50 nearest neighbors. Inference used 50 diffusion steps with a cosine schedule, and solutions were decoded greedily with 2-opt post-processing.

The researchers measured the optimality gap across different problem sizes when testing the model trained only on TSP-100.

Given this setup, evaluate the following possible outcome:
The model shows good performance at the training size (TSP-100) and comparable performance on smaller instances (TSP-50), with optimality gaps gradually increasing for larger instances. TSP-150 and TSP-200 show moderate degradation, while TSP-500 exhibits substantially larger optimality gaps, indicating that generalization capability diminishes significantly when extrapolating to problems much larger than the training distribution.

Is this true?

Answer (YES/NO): NO